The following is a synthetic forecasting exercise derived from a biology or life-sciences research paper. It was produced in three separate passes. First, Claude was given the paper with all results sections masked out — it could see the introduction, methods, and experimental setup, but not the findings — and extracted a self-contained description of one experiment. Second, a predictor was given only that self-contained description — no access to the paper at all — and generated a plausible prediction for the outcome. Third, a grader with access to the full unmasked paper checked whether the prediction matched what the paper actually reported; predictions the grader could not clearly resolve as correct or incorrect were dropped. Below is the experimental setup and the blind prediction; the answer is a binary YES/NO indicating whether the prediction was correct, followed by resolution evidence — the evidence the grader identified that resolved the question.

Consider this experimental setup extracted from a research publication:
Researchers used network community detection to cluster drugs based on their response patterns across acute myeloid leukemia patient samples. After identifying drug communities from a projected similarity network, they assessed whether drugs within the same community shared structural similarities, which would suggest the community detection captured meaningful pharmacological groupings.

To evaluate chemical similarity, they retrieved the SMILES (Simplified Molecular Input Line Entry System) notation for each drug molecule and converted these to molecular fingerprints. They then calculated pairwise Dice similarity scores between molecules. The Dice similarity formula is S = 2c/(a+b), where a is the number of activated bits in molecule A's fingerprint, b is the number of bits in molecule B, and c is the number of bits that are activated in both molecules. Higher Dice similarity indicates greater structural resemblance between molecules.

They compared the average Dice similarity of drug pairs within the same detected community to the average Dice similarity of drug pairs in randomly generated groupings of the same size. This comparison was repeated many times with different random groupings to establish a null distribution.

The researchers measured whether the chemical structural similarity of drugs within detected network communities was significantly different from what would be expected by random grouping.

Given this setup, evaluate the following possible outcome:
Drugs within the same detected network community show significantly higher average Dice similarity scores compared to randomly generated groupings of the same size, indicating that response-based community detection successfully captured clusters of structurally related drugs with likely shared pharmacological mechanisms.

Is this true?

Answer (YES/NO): YES